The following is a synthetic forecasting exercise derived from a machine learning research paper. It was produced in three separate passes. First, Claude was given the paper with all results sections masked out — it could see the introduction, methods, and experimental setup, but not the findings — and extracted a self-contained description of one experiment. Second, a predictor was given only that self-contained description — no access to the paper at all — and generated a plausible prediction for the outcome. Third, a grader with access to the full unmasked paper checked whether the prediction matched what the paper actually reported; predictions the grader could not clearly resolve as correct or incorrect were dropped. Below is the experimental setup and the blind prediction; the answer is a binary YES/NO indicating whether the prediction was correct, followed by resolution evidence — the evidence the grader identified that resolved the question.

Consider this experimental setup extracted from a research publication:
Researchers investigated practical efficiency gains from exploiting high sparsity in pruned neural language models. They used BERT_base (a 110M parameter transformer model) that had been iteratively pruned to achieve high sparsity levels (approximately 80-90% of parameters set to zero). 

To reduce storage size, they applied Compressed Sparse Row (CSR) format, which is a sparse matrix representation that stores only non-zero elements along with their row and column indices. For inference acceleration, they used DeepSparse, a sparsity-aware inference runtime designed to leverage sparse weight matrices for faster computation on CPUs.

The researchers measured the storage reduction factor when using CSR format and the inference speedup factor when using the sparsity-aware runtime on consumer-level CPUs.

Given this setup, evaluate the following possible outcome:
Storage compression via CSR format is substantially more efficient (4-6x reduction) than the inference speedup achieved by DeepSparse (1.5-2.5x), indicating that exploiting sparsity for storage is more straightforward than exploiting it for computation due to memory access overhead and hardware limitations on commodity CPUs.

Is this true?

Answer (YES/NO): NO